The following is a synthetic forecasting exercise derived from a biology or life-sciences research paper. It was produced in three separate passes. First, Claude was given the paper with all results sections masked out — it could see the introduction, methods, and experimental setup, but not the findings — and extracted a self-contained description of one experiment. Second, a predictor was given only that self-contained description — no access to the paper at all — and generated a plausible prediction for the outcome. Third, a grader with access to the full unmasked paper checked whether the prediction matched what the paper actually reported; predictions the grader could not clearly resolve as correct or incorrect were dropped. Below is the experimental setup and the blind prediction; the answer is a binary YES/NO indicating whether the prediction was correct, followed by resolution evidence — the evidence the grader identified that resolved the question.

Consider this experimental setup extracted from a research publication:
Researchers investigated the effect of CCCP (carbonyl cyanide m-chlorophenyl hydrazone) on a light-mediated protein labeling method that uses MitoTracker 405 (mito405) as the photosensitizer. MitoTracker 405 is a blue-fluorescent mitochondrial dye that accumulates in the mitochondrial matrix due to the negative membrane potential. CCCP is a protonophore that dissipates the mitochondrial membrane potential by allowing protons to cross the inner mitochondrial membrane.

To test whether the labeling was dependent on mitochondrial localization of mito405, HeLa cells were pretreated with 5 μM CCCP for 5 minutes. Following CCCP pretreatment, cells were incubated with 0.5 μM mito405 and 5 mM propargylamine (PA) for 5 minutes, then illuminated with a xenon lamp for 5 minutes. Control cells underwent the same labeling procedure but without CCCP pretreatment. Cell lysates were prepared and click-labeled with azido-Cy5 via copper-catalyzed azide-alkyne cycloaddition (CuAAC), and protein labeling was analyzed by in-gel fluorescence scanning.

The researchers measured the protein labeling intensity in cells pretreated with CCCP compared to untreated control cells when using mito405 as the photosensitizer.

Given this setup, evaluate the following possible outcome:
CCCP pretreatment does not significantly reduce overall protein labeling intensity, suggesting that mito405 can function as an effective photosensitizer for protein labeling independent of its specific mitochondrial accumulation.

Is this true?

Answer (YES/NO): NO